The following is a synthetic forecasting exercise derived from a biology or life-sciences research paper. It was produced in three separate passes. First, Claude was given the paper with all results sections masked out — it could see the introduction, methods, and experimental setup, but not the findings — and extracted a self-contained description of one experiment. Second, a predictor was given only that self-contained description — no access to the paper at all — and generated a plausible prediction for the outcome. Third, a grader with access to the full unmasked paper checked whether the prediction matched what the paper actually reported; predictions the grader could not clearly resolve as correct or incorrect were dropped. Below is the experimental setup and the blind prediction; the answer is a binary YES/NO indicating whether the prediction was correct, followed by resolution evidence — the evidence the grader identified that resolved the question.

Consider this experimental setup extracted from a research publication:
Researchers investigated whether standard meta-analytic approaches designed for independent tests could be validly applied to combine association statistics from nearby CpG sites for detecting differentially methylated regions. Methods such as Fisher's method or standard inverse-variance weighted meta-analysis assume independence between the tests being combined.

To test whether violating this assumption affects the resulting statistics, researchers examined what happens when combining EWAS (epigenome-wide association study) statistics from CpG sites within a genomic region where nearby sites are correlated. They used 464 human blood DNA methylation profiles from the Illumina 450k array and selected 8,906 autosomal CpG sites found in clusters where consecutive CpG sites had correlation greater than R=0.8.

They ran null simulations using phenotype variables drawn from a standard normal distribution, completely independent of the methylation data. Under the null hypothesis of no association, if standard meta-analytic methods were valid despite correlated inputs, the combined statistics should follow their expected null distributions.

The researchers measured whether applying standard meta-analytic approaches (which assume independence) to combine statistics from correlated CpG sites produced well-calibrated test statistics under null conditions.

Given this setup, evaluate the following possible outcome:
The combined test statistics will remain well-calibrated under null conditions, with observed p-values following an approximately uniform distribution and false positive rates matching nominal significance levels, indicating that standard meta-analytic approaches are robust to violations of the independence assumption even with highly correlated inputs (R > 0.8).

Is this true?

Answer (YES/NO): NO